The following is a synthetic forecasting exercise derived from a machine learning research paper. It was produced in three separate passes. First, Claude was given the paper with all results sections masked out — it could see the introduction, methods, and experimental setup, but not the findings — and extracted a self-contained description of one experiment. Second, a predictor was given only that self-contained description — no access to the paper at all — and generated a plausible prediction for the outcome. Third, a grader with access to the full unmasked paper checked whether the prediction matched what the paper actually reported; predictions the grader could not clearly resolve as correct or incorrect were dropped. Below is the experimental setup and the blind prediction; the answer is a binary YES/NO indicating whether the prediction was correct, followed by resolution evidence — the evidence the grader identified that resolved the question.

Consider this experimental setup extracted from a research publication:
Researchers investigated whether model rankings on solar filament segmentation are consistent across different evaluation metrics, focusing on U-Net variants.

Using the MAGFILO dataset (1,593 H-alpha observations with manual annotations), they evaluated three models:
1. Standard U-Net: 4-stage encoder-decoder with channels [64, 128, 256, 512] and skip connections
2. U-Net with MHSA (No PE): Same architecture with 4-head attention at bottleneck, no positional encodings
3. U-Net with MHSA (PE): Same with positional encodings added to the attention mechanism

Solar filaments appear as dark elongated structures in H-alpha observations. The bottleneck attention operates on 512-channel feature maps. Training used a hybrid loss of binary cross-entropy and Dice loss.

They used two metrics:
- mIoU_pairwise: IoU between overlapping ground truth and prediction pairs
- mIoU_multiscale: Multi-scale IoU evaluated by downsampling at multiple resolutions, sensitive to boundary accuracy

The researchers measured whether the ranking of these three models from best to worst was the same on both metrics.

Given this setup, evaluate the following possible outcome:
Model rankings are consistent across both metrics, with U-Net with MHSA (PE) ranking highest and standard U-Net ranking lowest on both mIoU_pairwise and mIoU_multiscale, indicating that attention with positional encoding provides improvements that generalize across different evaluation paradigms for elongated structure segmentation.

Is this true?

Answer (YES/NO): YES